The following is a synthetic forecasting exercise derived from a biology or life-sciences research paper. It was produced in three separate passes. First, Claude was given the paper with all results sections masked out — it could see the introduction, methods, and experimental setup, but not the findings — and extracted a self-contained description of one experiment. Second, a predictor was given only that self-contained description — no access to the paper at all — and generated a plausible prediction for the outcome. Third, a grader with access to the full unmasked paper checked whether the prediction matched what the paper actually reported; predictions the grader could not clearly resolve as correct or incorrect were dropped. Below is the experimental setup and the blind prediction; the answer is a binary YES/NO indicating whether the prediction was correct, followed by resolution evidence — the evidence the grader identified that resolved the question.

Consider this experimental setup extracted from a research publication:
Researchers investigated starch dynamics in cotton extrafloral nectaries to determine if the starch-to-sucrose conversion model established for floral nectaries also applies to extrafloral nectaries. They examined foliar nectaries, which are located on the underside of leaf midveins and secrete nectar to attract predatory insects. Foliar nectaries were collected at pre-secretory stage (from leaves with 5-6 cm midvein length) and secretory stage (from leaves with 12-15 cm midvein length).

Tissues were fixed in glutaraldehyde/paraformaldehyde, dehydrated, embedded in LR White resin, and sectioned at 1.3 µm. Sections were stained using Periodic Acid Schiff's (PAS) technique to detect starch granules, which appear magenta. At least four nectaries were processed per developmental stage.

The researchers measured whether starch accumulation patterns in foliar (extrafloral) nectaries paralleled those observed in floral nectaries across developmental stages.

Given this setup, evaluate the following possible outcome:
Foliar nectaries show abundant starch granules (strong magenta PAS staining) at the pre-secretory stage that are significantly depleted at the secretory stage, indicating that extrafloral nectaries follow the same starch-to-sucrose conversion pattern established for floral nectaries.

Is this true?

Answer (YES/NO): NO